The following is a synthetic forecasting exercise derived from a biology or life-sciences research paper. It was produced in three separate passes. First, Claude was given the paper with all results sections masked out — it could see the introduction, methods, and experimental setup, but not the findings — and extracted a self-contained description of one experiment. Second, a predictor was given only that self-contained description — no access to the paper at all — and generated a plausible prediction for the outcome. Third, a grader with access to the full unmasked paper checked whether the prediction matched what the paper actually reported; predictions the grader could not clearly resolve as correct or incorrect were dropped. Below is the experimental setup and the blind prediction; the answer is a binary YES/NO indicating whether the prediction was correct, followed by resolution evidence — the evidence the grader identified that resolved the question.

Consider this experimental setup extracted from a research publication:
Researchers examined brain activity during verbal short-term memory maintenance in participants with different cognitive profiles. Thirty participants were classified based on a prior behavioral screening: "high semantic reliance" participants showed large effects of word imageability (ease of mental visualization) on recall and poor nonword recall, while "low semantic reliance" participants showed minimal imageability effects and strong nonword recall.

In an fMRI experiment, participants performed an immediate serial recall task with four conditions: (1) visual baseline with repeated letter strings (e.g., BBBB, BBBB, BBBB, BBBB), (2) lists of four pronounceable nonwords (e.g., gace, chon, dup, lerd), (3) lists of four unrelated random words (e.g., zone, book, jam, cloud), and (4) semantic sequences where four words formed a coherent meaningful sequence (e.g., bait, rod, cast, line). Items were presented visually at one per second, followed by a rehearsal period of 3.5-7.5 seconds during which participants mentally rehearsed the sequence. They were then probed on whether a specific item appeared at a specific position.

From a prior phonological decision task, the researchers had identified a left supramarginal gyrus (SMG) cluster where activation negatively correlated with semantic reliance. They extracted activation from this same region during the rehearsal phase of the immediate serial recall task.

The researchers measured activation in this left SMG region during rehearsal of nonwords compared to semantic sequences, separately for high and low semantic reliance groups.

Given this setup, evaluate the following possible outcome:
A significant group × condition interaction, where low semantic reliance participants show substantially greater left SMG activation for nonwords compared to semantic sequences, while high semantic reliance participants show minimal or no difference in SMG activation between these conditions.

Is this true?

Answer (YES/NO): YES